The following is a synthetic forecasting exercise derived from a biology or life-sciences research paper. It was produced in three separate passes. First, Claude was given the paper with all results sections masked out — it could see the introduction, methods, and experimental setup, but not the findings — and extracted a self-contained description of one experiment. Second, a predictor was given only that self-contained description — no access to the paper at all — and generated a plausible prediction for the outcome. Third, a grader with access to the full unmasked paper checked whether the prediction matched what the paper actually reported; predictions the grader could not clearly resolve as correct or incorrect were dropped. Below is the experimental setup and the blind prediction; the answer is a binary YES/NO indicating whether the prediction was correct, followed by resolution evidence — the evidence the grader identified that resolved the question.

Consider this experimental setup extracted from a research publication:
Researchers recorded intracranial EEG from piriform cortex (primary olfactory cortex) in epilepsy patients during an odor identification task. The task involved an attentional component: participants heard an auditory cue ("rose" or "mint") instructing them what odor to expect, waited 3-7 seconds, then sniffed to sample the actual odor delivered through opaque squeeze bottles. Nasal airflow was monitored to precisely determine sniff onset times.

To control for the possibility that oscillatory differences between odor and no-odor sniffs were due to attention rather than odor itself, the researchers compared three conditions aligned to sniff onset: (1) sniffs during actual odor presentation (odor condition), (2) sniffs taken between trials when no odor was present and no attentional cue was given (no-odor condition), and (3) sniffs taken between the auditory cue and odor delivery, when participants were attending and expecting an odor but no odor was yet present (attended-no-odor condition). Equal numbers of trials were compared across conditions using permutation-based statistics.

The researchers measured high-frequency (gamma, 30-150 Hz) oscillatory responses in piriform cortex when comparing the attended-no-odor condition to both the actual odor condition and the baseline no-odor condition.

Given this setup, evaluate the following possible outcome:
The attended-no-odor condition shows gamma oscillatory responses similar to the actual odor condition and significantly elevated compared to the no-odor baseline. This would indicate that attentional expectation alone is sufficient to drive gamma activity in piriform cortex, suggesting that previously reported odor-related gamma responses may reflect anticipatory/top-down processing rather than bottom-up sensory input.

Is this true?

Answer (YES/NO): NO